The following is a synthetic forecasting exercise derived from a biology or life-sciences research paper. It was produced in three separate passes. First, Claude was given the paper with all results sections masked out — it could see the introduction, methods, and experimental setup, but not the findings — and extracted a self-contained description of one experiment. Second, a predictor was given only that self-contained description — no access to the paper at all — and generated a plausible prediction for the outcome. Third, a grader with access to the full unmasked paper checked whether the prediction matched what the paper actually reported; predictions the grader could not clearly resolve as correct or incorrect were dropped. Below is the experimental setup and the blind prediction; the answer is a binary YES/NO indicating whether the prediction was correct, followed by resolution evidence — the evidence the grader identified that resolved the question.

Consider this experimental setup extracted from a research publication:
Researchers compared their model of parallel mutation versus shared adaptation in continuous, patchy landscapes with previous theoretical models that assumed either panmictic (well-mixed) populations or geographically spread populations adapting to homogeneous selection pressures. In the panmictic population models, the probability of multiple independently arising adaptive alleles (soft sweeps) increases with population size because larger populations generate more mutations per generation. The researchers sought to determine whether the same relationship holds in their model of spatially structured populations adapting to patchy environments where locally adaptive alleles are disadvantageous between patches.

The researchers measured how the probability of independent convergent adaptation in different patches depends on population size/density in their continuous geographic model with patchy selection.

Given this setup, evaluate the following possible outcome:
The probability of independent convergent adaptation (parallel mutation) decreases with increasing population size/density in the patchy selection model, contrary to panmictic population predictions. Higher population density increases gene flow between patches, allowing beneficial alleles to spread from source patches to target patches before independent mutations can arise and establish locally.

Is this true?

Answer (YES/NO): NO